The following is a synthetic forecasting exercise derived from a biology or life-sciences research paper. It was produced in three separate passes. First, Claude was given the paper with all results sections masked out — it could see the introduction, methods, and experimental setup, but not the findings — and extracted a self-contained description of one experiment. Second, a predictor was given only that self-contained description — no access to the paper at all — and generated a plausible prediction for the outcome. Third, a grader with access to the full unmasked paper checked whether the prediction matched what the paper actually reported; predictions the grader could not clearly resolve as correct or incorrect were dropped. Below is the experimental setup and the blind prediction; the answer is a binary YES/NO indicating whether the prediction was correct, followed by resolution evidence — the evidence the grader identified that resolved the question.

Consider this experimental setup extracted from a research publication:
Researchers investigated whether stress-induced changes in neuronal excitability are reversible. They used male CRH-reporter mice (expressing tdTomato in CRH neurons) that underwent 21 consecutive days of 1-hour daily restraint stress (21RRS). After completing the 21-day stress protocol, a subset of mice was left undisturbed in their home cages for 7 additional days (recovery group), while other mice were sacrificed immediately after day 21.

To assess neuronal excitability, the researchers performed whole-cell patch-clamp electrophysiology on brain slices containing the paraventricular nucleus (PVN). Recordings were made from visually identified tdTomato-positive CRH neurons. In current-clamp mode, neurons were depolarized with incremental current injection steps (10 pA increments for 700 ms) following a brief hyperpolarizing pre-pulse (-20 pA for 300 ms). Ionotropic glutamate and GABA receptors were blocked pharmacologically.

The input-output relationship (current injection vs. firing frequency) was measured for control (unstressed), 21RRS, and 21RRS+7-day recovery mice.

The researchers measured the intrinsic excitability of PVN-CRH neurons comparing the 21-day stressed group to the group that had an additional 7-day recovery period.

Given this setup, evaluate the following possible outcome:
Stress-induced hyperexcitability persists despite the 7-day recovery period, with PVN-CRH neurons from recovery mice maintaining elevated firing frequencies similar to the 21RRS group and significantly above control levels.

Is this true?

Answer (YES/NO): NO